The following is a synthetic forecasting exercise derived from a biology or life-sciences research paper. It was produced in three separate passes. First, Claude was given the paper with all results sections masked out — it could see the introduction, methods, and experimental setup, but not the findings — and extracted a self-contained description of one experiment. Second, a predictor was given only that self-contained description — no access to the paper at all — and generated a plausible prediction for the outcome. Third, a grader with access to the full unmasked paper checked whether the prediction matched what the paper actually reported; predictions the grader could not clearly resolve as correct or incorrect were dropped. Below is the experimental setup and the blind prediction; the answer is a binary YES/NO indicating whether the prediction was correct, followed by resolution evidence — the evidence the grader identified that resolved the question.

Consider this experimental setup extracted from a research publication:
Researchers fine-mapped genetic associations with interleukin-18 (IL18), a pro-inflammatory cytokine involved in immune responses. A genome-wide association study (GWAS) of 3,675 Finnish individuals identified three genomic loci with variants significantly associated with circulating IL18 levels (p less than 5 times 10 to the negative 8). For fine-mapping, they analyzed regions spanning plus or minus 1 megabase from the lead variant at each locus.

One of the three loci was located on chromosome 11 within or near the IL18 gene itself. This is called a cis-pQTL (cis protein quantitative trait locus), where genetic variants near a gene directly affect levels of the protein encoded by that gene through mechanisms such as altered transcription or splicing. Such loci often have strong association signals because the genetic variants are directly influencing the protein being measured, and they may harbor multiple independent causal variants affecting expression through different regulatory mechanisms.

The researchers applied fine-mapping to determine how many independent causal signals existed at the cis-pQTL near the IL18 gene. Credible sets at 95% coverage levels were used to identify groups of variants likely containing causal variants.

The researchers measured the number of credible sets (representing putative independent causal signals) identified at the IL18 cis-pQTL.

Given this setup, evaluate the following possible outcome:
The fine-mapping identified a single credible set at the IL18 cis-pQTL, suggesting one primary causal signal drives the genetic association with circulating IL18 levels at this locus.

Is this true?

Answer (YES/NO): YES